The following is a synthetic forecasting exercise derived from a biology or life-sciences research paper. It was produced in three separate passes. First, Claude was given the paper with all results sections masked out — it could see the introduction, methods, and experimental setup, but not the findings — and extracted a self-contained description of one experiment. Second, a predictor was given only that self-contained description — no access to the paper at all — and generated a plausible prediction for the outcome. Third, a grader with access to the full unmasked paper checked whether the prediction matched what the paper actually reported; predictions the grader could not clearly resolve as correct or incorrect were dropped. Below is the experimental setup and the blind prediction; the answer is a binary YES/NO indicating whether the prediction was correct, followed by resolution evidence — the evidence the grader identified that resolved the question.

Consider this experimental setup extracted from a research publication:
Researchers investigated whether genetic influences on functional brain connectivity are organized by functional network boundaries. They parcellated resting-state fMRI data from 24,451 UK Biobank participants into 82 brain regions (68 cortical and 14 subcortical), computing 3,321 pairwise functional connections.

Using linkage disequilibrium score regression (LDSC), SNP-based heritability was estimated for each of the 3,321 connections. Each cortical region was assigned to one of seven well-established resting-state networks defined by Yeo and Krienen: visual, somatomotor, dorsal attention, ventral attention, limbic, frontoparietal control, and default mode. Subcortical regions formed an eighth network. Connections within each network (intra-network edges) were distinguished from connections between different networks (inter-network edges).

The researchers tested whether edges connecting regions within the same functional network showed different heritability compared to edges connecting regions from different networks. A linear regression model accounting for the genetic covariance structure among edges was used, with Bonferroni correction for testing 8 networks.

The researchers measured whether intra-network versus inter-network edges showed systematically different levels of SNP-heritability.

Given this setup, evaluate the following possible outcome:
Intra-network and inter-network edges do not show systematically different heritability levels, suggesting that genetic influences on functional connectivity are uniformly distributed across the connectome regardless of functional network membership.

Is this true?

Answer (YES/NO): NO